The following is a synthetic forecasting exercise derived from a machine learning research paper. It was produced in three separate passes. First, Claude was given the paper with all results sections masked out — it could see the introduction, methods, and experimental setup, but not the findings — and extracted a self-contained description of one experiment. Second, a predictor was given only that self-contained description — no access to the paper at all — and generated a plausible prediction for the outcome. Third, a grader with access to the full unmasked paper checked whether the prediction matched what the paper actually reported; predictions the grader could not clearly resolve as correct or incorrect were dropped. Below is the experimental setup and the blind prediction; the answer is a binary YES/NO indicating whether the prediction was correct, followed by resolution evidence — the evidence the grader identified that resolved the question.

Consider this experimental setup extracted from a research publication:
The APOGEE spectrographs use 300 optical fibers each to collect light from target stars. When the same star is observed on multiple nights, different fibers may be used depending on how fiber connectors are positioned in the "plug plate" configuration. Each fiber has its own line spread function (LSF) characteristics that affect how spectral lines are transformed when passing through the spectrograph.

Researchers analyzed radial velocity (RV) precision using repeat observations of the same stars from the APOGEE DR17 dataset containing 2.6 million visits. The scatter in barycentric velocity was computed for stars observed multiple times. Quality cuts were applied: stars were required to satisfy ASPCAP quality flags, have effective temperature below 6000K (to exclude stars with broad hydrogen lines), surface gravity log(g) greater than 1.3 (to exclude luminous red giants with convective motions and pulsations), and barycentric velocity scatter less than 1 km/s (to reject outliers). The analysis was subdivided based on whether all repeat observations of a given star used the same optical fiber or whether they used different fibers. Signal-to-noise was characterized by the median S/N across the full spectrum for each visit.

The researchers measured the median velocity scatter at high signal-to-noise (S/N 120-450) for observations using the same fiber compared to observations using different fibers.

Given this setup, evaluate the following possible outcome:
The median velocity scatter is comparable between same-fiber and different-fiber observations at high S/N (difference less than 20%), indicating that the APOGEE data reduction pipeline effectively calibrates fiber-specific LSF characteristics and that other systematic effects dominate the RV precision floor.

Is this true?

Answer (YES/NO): NO